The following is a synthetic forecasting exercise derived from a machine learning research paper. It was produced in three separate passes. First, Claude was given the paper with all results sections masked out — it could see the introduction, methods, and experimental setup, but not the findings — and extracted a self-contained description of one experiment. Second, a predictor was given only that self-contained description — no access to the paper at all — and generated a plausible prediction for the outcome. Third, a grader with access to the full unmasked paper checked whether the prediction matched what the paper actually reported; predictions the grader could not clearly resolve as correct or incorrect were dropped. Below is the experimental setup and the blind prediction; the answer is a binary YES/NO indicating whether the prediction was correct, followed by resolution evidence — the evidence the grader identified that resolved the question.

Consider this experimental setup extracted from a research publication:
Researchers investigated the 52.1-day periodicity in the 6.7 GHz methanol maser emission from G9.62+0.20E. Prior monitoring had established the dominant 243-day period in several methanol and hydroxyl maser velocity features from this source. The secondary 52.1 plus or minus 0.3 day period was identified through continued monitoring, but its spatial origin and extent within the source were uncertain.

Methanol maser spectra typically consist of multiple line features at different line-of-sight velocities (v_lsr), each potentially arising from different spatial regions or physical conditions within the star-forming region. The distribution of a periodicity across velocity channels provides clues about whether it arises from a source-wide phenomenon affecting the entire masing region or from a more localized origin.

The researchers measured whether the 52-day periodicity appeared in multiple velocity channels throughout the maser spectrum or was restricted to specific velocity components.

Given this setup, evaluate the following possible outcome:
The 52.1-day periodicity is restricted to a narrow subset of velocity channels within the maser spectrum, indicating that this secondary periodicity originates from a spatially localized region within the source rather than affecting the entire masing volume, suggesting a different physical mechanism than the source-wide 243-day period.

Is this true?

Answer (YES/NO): YES